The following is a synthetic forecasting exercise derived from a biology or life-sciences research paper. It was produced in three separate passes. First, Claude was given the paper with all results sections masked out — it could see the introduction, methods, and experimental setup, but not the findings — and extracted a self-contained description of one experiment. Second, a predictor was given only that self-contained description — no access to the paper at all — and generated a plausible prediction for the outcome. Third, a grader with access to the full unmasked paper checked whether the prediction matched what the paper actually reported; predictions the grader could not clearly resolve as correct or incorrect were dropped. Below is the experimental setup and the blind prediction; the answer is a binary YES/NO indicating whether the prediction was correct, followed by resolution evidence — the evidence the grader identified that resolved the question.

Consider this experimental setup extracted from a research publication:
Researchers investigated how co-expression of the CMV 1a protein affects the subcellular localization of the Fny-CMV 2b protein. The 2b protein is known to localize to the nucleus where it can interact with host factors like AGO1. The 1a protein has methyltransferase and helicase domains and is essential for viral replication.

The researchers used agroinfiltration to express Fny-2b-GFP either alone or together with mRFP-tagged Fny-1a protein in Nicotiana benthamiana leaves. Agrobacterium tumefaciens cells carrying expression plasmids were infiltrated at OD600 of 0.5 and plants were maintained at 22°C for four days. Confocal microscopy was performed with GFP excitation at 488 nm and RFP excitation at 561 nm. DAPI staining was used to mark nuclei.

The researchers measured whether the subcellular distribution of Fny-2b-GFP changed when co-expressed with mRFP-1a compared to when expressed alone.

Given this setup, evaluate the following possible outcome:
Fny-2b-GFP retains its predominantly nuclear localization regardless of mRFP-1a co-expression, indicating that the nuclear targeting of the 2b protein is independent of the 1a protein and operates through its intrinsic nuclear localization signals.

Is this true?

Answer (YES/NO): NO